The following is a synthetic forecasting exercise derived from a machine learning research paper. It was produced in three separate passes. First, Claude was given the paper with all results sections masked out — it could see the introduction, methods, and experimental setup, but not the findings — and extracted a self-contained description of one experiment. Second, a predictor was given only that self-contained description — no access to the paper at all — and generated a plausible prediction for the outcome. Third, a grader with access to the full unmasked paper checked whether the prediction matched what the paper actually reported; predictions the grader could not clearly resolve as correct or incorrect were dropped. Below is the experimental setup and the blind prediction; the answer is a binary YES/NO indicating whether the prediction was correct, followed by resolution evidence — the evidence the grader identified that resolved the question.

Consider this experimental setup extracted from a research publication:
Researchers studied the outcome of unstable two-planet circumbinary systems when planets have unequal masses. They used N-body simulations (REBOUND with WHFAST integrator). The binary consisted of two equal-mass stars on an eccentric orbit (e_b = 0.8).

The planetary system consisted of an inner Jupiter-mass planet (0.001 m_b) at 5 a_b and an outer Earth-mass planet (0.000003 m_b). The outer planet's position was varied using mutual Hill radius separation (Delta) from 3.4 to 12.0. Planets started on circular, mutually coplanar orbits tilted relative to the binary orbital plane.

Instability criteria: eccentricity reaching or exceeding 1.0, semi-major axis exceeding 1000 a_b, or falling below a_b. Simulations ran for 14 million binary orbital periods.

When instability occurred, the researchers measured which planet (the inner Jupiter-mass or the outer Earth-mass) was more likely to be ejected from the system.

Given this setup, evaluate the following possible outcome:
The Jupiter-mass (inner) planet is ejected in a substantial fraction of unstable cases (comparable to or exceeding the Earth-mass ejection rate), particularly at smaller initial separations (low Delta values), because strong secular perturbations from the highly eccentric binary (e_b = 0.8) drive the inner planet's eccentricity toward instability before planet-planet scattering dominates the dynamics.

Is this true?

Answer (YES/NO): NO